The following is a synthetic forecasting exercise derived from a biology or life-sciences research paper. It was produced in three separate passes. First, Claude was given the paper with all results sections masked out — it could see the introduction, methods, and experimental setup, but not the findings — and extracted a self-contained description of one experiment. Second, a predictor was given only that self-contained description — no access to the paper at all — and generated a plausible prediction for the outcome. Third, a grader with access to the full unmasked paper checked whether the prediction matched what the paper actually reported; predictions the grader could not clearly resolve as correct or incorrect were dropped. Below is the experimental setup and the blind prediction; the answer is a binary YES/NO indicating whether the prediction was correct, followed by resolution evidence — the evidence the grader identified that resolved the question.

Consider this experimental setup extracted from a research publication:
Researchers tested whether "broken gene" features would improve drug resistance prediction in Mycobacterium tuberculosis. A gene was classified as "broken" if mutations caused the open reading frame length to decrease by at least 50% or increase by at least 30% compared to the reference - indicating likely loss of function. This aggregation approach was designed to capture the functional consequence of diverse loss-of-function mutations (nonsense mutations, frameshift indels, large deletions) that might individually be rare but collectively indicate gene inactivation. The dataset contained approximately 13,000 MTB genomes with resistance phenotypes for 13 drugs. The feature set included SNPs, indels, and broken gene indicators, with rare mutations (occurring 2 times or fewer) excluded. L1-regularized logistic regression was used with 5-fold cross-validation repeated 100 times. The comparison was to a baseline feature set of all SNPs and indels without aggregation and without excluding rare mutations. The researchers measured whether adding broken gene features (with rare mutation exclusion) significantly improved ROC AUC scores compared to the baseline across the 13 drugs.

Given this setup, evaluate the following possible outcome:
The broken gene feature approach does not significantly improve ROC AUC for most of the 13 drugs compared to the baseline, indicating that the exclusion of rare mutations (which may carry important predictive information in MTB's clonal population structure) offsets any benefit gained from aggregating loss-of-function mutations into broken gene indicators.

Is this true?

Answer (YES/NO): NO